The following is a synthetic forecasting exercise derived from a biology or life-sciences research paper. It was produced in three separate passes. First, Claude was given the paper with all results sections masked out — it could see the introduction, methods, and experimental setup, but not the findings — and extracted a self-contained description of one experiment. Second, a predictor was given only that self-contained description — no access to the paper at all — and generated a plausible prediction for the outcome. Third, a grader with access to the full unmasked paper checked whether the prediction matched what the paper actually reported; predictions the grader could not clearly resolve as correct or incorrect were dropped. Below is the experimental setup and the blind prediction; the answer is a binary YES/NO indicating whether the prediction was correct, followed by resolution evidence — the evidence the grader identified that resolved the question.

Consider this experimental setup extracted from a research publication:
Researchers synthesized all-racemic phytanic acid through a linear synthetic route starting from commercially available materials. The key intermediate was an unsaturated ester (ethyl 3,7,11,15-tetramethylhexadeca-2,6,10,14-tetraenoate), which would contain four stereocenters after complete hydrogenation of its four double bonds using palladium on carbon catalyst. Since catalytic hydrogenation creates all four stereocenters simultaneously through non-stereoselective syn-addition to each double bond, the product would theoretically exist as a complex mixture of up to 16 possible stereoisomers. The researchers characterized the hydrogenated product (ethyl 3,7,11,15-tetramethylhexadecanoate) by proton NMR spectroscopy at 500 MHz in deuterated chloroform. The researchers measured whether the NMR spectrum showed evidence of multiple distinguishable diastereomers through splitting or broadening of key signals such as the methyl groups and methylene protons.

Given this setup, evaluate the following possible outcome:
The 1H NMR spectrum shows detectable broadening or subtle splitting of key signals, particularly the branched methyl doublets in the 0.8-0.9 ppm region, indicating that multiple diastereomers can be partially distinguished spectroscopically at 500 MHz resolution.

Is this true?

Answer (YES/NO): NO